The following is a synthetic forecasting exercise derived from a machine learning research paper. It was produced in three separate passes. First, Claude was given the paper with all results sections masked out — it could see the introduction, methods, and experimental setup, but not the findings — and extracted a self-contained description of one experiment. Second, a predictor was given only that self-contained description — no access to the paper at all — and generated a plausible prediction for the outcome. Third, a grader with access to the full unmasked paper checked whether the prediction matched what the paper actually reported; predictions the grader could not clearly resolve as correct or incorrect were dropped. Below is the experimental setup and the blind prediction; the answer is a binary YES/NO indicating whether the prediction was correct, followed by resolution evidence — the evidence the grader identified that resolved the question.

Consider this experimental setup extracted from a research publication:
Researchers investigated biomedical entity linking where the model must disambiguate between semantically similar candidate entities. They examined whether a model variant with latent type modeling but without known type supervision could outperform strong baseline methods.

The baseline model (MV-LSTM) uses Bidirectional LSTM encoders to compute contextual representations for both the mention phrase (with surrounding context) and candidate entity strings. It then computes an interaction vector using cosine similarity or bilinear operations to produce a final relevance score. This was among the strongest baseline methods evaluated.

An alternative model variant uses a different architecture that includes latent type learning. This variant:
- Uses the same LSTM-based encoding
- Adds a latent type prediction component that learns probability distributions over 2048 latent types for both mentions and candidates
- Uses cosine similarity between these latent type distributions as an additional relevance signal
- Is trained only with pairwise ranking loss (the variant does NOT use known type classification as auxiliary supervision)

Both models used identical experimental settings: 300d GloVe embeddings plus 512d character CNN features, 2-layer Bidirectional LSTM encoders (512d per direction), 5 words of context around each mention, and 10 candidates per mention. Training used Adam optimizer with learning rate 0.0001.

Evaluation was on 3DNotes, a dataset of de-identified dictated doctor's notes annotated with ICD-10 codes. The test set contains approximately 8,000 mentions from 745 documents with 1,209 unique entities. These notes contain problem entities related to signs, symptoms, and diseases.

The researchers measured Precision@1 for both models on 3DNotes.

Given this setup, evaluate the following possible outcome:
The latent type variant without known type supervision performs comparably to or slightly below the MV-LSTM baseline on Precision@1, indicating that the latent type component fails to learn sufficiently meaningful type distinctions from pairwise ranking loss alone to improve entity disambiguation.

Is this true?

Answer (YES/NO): YES